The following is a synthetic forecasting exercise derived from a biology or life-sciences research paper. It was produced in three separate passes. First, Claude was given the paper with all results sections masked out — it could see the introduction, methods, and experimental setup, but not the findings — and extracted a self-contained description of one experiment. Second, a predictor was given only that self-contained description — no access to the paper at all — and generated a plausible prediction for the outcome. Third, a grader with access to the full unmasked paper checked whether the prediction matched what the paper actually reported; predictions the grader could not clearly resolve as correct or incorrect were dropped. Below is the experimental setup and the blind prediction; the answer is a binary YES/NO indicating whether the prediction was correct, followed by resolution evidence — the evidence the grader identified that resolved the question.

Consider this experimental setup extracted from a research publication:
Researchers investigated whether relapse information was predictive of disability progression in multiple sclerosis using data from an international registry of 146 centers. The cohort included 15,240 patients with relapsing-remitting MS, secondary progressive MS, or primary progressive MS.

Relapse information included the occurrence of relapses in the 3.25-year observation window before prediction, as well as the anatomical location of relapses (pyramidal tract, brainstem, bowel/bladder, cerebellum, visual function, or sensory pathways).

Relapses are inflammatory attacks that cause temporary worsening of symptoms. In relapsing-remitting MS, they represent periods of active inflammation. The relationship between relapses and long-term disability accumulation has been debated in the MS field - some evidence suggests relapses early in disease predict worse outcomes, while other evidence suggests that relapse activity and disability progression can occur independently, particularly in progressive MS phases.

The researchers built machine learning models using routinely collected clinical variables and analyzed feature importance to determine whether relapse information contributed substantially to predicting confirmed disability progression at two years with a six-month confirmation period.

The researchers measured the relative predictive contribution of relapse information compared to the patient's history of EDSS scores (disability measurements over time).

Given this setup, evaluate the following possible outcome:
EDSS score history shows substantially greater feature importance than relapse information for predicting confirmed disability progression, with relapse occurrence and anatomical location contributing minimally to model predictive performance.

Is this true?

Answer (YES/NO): YES